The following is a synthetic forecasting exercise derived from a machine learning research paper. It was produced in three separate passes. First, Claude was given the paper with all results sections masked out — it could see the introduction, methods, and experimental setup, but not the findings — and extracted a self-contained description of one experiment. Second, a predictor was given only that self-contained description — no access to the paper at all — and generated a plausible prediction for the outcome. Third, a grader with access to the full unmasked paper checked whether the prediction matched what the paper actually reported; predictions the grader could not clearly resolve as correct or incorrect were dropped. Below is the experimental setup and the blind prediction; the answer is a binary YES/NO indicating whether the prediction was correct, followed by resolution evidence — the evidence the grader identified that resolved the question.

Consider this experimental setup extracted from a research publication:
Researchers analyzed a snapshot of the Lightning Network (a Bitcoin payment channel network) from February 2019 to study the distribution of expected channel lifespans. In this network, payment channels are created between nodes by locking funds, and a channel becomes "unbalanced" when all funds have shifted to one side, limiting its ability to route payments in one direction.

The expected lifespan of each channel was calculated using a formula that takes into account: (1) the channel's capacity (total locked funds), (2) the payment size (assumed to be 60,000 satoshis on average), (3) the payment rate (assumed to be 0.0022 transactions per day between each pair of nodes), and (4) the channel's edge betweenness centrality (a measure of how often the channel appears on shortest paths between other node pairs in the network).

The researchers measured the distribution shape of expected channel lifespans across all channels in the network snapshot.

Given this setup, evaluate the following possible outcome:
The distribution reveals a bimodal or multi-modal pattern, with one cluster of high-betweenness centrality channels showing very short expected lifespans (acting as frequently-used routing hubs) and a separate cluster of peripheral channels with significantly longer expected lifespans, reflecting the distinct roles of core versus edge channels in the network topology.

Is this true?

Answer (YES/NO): NO